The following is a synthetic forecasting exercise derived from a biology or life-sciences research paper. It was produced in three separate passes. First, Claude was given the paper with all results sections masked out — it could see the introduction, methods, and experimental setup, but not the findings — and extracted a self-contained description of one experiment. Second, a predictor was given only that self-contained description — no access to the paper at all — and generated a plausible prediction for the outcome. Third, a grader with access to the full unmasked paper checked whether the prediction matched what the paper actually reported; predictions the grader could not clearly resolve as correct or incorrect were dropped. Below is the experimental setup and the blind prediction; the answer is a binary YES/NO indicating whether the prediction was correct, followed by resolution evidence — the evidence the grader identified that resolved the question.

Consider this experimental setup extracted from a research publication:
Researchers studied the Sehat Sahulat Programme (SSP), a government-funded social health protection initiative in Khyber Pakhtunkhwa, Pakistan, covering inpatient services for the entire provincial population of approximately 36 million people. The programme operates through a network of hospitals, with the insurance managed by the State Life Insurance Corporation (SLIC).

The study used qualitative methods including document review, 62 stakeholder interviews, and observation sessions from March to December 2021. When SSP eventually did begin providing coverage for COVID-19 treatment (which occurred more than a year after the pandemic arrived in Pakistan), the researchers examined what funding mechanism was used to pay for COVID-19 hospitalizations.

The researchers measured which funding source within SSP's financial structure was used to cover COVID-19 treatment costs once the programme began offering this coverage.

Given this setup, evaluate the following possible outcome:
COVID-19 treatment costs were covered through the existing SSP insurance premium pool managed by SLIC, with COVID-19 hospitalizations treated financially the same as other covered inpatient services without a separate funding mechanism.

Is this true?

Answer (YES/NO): NO